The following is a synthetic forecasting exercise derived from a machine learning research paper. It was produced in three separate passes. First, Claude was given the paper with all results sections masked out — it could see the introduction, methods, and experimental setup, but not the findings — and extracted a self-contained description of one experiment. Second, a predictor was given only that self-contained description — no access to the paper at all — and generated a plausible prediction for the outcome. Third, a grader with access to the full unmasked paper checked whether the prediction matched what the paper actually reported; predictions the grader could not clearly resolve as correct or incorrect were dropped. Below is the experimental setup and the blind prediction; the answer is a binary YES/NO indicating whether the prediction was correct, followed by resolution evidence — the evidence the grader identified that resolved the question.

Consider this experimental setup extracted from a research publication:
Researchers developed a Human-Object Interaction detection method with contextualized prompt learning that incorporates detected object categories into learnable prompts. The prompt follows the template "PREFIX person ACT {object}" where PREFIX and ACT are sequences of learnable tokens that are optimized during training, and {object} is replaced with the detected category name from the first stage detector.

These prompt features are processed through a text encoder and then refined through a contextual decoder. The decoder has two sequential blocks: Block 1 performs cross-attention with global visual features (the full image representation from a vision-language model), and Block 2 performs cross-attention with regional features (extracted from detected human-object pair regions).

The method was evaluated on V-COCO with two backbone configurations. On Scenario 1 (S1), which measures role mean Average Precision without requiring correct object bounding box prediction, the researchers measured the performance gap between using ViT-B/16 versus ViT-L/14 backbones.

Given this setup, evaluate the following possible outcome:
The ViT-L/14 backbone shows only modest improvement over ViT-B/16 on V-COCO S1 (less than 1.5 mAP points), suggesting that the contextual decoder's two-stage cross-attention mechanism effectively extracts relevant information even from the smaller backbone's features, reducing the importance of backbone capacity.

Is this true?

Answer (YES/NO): YES